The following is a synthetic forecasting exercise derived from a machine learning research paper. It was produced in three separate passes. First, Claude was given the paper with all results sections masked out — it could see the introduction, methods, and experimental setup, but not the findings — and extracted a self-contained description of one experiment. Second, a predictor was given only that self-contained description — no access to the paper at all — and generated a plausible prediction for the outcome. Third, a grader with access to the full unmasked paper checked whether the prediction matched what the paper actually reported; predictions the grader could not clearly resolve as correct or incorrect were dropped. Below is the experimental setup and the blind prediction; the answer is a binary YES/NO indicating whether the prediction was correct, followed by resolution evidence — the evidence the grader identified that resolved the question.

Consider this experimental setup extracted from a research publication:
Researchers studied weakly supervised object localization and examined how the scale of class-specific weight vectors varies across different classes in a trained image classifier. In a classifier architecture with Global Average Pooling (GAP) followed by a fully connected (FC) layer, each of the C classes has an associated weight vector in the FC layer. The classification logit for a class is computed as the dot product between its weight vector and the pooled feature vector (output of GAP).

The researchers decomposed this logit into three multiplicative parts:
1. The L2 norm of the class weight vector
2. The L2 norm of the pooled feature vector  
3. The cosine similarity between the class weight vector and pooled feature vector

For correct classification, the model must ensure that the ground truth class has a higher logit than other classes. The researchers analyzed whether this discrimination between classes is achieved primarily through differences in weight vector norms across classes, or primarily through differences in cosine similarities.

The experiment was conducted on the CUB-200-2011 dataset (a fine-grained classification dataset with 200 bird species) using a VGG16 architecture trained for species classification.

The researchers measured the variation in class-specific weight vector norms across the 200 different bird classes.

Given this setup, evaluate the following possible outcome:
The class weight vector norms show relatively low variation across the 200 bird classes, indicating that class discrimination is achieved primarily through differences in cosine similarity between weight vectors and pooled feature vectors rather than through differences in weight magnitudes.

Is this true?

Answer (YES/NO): YES